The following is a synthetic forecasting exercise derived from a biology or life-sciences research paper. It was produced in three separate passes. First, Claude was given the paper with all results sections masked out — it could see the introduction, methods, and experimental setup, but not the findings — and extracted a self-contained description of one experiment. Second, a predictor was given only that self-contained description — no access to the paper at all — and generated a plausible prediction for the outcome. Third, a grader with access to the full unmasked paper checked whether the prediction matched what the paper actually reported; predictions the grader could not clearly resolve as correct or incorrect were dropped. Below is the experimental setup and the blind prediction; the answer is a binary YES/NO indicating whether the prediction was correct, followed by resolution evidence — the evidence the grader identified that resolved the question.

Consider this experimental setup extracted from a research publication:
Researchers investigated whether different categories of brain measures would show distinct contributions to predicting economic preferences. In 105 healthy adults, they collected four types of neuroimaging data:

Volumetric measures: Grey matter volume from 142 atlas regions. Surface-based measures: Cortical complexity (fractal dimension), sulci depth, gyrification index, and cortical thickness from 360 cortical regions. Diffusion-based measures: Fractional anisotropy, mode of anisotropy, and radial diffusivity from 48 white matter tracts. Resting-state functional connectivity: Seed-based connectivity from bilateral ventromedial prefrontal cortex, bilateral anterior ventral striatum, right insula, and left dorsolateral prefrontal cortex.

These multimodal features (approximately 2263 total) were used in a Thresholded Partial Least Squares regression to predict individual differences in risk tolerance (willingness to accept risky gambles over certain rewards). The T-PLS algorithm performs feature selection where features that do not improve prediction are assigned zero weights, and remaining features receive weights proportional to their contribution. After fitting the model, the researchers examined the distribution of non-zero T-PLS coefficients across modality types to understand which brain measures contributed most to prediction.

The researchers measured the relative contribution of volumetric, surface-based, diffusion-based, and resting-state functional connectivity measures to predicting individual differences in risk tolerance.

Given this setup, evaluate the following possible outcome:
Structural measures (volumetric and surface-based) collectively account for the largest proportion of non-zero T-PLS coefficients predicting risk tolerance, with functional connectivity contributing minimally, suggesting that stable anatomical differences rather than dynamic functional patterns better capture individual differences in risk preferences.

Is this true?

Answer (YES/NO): NO